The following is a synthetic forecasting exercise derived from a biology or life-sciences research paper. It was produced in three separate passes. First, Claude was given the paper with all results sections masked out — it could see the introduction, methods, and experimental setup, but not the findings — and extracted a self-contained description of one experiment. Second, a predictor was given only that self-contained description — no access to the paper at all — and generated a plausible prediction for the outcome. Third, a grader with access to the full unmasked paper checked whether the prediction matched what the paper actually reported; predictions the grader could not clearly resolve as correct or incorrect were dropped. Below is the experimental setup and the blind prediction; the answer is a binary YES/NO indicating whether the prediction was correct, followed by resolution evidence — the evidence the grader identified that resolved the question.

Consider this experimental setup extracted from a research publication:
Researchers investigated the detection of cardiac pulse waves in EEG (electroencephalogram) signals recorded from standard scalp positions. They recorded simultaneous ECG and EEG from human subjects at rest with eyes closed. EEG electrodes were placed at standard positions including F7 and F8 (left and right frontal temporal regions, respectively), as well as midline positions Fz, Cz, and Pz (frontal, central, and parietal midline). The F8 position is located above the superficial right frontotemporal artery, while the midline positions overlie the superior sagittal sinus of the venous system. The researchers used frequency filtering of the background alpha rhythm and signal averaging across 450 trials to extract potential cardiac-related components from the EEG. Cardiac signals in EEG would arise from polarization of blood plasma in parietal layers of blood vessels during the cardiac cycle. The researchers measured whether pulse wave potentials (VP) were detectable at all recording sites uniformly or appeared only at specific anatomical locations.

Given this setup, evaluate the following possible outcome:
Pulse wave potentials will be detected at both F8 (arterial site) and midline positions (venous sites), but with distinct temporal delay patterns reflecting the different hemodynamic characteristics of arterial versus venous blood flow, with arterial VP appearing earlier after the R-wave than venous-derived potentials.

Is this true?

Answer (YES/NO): NO